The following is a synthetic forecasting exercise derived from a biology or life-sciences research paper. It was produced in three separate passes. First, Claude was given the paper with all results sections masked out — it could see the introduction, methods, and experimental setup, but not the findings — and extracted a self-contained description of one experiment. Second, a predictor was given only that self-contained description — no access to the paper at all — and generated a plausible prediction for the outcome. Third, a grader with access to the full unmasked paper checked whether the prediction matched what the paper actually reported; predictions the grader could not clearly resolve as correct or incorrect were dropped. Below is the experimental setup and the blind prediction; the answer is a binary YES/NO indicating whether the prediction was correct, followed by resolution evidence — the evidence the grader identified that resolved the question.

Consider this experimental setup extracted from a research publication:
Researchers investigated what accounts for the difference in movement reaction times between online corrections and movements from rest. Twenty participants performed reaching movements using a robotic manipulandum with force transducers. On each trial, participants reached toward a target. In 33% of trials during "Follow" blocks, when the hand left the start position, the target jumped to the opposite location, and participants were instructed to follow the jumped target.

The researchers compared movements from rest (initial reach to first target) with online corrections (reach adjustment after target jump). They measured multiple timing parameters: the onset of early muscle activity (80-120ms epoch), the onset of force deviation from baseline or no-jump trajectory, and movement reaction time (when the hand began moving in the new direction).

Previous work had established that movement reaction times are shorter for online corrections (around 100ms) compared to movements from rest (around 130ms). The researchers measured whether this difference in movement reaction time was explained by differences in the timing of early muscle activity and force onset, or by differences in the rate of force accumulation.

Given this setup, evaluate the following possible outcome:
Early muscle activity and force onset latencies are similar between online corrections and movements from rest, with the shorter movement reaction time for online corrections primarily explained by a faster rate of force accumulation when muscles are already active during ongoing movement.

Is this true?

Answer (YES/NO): YES